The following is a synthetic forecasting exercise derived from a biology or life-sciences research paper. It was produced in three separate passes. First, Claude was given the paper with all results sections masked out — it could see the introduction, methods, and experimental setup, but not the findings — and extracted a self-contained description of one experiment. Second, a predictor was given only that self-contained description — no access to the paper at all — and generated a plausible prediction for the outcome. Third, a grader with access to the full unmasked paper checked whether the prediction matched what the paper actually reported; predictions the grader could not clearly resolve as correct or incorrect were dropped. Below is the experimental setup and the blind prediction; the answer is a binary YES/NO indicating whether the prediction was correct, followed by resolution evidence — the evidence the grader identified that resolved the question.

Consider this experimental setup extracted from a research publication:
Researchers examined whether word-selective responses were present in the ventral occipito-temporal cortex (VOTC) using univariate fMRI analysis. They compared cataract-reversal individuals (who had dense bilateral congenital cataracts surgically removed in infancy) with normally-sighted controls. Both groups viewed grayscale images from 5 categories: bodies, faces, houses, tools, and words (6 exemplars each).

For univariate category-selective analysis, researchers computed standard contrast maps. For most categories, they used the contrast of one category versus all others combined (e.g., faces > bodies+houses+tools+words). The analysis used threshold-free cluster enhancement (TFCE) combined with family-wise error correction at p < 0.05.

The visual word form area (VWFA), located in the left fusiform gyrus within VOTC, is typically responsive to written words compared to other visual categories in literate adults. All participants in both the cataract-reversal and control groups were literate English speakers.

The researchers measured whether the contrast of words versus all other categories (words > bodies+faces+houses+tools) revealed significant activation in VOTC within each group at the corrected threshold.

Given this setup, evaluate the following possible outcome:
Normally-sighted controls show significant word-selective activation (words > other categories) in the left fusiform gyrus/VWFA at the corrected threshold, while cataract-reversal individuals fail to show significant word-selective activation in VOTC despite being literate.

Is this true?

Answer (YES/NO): NO